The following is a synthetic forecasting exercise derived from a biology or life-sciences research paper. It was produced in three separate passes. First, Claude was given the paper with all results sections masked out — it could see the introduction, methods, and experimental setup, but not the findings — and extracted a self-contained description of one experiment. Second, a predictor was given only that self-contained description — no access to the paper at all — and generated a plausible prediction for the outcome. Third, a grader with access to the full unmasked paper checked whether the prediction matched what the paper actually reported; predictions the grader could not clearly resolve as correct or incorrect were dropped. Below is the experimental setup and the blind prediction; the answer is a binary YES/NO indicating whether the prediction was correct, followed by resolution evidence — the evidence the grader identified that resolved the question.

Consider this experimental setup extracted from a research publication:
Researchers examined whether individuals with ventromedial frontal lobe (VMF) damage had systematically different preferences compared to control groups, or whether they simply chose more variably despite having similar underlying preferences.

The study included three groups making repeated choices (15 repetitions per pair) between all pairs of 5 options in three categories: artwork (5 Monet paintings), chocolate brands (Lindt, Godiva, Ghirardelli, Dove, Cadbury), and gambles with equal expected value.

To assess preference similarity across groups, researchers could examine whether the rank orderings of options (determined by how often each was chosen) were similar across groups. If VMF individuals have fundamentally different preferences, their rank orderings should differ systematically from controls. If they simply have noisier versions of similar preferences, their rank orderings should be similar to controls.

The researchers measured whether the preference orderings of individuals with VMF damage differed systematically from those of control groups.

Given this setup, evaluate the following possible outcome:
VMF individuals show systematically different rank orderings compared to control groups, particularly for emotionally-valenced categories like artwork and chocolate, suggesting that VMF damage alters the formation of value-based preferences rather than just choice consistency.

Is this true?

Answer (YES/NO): NO